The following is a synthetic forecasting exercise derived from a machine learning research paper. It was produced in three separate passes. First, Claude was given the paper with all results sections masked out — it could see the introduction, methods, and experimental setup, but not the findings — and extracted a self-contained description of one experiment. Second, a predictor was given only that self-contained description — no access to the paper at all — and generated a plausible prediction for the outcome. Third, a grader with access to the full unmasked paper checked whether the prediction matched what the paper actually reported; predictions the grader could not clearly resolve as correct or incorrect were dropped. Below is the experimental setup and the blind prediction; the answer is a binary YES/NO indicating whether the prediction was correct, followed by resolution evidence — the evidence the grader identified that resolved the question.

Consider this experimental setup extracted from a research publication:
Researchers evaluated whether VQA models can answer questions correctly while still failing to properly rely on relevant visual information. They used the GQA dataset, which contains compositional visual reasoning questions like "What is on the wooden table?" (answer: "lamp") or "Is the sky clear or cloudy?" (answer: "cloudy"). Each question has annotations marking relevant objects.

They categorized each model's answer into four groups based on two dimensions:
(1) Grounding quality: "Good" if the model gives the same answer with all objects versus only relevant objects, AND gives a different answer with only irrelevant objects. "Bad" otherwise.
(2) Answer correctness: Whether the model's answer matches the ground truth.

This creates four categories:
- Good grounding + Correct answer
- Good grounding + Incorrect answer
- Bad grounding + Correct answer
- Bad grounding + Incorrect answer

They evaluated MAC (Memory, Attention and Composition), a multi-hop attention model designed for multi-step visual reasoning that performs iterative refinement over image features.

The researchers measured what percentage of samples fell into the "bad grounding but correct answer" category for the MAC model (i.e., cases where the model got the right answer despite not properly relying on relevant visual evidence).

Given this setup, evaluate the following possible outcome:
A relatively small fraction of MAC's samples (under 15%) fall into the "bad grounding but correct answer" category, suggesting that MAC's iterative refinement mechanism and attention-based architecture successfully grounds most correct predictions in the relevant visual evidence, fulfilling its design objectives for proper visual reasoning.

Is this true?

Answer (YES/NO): NO